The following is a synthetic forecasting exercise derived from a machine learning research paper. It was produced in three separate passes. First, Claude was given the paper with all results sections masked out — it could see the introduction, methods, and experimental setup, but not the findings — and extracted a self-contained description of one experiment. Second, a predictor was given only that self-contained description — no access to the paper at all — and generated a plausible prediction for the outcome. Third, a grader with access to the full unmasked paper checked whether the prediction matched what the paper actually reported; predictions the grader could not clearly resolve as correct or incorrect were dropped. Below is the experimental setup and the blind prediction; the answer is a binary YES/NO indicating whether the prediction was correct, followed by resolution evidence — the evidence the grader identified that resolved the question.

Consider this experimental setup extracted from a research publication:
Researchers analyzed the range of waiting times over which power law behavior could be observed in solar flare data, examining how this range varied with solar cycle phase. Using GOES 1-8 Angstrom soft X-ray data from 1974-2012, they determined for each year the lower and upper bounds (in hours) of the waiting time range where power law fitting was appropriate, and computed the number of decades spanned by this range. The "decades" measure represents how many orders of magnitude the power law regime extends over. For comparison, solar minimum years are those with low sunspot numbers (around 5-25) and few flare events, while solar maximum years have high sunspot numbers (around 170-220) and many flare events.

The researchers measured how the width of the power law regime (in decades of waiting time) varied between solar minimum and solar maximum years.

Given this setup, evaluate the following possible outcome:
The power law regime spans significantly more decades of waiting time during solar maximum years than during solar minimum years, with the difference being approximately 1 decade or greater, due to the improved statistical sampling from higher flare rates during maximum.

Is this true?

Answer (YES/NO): NO